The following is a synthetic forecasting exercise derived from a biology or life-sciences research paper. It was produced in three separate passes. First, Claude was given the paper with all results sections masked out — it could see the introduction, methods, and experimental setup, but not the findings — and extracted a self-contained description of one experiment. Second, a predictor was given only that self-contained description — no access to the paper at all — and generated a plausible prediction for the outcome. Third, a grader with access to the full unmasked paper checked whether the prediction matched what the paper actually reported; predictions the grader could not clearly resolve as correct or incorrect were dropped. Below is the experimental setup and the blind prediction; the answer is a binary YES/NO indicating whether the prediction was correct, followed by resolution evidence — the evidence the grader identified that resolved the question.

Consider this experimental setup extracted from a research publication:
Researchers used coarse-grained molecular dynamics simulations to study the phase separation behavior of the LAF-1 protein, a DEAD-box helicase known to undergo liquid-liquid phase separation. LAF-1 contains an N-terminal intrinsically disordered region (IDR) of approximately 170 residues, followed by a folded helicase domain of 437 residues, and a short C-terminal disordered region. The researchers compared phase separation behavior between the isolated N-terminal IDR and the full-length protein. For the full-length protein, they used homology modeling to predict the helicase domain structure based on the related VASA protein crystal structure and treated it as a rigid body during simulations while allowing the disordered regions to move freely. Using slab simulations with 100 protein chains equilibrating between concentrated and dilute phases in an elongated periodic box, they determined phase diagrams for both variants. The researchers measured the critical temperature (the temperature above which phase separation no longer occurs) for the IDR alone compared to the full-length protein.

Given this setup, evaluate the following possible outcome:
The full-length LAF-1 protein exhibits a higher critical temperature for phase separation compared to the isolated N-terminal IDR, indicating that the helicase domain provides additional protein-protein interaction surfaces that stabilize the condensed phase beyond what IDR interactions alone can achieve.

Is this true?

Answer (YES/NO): YES